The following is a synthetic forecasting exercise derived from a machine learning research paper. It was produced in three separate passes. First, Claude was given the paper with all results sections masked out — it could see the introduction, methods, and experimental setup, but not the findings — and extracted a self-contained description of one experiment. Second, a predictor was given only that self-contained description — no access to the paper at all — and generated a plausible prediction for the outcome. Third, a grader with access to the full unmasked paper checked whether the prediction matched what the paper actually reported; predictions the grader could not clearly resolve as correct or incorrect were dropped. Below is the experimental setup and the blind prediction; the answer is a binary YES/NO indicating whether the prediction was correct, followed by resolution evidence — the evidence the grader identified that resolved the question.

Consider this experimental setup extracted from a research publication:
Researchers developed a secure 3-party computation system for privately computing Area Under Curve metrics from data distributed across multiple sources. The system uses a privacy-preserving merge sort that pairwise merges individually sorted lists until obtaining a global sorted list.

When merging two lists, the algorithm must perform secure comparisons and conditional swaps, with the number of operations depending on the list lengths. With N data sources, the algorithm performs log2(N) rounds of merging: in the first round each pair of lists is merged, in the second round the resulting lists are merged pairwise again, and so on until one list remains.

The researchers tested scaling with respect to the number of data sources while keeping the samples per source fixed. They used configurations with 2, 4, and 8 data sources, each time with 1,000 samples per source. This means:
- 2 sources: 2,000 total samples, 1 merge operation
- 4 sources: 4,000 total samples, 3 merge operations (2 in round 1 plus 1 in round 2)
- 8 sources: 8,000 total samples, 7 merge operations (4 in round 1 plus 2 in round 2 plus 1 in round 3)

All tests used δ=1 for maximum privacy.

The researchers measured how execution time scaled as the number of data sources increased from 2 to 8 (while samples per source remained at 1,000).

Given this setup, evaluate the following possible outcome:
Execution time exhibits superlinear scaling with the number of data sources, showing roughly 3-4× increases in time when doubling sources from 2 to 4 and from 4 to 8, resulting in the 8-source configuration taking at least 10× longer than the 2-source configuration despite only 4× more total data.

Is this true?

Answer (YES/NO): NO